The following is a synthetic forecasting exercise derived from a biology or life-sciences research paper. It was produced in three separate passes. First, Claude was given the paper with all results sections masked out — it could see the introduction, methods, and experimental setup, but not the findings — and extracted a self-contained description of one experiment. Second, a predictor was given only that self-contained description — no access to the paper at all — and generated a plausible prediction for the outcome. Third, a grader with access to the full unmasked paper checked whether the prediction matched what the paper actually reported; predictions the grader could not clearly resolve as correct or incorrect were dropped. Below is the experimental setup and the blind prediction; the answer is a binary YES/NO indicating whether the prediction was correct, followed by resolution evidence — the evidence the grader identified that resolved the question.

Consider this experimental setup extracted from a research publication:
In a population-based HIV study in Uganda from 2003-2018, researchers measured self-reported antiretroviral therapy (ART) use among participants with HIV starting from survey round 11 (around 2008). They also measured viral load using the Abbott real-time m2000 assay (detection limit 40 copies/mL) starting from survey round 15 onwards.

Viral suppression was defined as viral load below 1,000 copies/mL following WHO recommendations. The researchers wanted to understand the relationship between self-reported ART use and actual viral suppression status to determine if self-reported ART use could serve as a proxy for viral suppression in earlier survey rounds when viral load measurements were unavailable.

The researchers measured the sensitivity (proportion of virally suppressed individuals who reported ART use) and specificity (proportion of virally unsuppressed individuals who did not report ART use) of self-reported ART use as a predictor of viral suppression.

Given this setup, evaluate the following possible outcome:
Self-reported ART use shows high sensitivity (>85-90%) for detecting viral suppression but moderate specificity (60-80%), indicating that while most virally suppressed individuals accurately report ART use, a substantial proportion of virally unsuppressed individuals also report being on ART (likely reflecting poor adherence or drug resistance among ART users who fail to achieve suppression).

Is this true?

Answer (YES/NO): NO